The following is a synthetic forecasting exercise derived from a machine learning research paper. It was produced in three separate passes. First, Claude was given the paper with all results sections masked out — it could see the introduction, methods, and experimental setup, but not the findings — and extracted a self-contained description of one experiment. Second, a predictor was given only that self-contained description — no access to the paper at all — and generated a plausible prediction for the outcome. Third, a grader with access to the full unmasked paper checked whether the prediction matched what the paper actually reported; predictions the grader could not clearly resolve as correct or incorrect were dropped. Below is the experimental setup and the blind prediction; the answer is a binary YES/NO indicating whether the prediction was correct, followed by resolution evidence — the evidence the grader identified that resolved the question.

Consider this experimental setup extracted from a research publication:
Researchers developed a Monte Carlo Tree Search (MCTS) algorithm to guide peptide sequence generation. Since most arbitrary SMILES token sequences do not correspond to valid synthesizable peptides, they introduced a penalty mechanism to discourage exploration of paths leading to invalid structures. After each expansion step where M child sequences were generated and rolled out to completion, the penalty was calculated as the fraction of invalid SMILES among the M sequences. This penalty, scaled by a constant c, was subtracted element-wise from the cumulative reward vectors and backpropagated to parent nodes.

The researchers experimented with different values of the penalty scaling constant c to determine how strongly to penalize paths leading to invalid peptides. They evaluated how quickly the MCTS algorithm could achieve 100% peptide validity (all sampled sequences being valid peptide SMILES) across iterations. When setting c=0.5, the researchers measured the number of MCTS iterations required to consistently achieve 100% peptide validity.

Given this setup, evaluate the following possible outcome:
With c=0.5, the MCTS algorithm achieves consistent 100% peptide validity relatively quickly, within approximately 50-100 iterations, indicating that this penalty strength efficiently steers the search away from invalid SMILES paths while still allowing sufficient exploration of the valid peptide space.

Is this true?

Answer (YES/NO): NO